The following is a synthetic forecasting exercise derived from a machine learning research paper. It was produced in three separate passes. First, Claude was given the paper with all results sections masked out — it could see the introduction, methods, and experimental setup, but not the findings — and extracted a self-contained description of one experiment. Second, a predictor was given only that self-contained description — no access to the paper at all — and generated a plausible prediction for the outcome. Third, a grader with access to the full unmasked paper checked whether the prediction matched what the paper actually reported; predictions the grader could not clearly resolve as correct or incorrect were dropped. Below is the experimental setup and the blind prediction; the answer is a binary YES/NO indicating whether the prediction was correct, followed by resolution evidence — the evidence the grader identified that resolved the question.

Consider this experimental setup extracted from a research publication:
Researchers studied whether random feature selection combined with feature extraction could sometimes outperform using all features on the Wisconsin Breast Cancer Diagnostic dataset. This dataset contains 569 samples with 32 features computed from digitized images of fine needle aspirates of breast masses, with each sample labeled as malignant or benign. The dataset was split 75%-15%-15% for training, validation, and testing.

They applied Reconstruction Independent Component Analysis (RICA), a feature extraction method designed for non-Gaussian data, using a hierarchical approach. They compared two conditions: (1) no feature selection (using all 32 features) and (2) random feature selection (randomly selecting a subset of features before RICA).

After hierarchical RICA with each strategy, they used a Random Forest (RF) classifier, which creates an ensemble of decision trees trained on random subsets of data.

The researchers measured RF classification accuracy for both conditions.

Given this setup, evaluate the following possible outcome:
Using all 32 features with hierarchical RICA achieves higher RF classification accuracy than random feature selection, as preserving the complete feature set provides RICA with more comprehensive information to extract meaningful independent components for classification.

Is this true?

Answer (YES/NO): NO